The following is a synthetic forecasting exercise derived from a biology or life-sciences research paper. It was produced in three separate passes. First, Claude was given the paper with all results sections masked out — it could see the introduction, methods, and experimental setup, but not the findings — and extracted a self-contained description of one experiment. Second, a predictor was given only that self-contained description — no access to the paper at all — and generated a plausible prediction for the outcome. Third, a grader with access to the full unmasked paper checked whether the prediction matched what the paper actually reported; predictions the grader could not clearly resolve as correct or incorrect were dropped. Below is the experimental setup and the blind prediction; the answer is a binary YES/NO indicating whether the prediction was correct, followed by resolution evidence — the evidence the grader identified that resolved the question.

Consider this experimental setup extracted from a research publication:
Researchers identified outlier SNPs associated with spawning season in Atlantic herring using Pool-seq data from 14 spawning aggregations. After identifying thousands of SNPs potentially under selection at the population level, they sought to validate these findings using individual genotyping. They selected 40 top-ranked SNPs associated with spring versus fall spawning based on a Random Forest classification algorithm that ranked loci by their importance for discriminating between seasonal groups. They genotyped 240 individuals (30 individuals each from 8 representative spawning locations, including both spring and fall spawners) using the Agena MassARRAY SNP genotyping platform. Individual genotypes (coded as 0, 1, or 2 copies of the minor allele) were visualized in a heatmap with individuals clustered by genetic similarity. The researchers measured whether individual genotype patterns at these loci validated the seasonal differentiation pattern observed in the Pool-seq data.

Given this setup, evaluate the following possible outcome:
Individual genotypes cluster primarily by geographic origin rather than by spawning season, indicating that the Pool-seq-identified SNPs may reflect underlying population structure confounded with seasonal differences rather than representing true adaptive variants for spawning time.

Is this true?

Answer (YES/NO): NO